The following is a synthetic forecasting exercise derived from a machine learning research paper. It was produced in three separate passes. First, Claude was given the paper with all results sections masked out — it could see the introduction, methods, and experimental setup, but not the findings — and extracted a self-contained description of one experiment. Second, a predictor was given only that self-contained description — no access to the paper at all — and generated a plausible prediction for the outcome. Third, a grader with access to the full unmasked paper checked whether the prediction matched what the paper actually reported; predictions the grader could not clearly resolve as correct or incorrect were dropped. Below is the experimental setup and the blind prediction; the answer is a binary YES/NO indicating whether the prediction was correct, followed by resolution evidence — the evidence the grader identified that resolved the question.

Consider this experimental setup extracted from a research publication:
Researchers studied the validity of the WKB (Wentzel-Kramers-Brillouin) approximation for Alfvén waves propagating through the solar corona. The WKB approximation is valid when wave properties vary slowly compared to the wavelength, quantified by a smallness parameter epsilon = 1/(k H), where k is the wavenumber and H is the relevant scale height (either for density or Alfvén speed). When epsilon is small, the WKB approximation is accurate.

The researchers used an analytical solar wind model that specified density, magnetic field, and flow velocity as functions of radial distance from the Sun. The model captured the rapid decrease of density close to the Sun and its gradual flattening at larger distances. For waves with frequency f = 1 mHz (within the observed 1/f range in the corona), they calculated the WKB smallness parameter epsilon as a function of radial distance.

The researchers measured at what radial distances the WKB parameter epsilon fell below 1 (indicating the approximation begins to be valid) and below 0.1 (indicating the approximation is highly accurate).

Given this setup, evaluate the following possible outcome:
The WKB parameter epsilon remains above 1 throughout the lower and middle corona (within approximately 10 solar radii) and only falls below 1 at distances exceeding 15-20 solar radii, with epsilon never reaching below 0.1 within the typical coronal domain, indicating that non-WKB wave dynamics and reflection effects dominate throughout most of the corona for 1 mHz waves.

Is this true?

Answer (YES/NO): NO